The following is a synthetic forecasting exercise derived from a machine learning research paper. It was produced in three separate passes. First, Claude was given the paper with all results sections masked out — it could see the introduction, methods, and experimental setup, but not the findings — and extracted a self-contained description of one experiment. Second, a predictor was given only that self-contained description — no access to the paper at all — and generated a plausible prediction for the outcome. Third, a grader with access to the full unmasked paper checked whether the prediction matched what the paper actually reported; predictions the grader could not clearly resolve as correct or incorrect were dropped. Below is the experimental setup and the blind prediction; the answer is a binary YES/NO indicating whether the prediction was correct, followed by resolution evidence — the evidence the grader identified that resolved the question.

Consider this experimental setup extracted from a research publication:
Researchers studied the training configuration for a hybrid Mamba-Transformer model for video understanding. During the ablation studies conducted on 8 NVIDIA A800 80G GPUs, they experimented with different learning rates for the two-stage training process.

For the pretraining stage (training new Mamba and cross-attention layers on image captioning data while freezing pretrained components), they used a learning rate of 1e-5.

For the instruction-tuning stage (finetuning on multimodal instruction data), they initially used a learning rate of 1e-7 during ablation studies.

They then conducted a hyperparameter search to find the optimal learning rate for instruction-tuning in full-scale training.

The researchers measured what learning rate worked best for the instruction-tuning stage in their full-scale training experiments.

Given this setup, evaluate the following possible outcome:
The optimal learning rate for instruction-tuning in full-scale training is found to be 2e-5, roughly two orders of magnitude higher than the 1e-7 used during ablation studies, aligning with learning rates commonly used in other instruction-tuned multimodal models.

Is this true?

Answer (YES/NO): NO